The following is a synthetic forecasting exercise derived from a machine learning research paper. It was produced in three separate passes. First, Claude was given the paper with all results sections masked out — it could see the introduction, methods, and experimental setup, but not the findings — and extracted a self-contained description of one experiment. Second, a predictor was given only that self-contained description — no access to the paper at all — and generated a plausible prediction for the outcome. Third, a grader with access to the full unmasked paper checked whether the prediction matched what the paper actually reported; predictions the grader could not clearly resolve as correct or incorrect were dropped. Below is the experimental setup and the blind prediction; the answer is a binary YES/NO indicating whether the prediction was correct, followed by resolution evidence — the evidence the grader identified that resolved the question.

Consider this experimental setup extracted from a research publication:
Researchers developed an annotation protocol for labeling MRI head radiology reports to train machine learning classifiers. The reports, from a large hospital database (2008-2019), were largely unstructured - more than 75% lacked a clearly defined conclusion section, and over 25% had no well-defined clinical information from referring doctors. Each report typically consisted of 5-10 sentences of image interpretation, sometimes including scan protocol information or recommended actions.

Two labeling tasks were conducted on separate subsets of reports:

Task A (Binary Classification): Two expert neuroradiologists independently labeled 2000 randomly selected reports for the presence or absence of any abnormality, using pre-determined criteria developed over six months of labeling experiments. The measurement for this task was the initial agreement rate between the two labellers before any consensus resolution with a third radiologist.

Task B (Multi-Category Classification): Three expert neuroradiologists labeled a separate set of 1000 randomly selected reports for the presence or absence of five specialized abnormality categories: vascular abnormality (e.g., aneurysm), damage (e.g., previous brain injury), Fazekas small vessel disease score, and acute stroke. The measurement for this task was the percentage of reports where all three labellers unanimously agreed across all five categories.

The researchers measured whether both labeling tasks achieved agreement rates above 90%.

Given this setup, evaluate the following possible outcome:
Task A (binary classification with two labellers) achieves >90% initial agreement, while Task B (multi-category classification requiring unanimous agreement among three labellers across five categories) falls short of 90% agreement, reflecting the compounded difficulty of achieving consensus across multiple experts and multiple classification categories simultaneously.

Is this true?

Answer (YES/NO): NO